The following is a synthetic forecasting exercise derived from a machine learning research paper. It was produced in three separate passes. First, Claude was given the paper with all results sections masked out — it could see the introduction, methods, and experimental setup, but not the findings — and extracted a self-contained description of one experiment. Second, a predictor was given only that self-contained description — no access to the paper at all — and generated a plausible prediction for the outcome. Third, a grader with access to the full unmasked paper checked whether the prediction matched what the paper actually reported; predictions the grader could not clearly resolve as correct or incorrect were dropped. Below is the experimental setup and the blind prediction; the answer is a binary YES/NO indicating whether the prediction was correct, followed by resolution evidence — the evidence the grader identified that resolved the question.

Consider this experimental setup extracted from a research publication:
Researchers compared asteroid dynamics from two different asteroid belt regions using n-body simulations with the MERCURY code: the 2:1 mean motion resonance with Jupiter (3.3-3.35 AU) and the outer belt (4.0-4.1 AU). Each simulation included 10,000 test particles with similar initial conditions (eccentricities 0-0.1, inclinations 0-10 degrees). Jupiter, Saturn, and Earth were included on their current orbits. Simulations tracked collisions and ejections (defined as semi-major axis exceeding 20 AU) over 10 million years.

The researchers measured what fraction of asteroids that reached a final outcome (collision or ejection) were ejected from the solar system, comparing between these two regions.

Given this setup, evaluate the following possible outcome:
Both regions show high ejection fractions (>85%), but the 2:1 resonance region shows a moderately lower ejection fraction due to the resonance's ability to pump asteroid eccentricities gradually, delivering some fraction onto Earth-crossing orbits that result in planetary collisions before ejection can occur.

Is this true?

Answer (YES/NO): NO